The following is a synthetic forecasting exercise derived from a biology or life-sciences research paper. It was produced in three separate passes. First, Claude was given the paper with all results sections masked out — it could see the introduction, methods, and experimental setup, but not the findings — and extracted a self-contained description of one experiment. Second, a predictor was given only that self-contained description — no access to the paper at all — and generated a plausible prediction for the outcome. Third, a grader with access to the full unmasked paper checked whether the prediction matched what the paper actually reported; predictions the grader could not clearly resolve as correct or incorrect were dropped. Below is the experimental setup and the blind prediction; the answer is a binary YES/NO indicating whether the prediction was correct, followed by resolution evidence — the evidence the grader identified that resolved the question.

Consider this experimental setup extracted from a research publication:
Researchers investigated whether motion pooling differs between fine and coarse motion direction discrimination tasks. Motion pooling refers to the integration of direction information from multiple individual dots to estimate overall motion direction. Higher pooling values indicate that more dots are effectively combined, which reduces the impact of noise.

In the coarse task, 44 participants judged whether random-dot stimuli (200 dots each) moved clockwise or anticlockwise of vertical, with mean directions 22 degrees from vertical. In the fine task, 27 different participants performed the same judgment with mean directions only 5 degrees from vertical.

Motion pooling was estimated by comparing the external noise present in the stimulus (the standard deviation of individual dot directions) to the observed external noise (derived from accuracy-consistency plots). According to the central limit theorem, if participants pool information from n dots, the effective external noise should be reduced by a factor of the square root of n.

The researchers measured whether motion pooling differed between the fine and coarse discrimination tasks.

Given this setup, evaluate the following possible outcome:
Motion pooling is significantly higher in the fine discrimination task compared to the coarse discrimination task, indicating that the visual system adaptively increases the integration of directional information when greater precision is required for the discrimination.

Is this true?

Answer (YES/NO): NO